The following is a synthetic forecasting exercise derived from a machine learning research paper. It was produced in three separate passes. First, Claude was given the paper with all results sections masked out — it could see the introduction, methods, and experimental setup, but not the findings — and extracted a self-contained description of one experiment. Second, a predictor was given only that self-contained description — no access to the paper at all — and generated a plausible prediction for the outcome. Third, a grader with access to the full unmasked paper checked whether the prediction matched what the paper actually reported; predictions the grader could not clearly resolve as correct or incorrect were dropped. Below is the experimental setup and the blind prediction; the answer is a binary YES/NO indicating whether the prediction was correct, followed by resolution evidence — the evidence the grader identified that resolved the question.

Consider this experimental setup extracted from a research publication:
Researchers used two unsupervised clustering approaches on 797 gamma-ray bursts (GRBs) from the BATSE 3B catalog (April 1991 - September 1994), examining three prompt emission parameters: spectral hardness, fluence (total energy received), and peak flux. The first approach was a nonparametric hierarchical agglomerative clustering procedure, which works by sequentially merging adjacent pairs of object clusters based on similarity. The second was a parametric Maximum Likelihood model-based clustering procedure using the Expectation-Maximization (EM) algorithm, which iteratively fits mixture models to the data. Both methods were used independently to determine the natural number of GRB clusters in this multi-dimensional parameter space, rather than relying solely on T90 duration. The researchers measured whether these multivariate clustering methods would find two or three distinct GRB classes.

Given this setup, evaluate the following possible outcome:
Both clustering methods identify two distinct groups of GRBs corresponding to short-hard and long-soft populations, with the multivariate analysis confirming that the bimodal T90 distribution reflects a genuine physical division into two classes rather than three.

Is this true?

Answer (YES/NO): NO